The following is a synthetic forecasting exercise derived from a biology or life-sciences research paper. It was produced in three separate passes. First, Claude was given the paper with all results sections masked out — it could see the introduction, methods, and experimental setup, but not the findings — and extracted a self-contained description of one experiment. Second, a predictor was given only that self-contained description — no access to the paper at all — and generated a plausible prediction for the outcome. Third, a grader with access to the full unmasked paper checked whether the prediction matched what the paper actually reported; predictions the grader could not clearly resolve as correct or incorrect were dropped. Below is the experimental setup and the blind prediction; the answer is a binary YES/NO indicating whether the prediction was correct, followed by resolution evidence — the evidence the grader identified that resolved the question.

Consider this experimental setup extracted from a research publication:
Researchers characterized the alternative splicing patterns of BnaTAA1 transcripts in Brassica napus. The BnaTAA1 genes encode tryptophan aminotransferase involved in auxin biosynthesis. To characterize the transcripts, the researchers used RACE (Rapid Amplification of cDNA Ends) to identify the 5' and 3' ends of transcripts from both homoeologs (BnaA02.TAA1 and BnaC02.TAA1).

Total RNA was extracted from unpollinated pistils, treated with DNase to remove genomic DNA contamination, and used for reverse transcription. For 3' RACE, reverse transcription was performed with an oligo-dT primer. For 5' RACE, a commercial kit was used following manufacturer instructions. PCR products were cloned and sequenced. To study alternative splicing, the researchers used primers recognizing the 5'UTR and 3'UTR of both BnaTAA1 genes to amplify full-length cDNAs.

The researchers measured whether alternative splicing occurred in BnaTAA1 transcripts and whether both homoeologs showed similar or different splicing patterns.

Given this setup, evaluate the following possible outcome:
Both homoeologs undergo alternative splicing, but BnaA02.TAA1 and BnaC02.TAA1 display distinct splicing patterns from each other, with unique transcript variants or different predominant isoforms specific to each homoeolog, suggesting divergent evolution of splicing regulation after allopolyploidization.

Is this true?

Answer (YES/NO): NO